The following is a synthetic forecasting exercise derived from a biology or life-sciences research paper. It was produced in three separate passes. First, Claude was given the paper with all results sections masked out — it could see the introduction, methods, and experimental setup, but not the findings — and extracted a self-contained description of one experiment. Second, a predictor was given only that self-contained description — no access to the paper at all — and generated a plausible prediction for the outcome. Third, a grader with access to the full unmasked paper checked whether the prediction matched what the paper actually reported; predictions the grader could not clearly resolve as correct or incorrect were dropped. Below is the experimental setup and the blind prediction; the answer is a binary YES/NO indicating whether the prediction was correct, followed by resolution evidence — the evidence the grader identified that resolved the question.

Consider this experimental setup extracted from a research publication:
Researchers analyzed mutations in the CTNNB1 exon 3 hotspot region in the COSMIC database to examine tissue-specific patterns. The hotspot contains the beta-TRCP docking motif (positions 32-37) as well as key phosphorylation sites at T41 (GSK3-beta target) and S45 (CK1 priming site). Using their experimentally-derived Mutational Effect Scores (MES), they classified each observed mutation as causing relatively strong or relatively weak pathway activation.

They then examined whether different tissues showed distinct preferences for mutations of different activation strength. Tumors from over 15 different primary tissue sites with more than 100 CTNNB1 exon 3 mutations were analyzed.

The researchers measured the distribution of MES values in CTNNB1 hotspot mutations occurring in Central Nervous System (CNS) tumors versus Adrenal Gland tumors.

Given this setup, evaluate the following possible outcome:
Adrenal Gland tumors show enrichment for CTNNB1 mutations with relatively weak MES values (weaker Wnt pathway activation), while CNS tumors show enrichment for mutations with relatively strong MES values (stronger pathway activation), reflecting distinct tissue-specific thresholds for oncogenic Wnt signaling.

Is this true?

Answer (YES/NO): YES